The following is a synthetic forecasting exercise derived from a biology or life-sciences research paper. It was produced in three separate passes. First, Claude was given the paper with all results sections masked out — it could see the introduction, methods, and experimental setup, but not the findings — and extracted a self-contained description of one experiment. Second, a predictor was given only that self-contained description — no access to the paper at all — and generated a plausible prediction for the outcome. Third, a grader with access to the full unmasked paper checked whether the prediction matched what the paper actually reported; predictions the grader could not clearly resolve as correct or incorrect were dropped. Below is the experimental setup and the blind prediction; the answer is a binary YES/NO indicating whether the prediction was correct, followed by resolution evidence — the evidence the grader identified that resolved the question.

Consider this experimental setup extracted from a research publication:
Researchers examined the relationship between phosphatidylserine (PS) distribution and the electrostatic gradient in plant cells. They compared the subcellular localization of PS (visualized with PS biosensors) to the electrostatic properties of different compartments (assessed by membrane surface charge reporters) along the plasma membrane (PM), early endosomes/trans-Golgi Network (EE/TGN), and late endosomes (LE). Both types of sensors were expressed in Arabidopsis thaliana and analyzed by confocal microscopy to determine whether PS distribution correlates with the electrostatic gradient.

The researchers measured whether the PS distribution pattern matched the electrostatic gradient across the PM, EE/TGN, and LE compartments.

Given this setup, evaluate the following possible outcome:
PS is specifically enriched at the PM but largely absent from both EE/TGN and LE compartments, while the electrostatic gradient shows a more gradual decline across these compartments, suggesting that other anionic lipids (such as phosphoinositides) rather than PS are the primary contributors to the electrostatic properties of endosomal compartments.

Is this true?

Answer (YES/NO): NO